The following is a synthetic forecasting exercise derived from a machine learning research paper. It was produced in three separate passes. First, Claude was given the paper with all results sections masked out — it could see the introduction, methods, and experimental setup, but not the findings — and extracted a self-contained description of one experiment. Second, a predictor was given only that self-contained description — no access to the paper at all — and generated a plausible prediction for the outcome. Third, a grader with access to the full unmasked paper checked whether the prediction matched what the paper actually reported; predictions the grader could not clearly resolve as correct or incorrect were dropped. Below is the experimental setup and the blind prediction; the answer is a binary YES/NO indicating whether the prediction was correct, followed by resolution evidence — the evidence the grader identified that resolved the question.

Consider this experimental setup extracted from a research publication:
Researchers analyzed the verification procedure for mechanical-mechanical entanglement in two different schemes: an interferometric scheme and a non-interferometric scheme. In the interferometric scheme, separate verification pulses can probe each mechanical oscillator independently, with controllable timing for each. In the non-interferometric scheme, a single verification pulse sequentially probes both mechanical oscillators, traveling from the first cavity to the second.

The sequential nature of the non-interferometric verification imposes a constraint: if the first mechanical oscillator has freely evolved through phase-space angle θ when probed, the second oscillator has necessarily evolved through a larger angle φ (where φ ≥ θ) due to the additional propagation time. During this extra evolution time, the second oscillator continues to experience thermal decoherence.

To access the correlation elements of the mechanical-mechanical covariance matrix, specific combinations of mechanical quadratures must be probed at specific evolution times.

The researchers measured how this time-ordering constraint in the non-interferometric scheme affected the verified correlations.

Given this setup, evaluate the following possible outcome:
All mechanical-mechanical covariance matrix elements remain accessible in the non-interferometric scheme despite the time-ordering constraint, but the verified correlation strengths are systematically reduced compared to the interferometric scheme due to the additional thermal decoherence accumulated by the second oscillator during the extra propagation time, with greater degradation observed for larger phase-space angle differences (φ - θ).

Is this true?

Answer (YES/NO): NO